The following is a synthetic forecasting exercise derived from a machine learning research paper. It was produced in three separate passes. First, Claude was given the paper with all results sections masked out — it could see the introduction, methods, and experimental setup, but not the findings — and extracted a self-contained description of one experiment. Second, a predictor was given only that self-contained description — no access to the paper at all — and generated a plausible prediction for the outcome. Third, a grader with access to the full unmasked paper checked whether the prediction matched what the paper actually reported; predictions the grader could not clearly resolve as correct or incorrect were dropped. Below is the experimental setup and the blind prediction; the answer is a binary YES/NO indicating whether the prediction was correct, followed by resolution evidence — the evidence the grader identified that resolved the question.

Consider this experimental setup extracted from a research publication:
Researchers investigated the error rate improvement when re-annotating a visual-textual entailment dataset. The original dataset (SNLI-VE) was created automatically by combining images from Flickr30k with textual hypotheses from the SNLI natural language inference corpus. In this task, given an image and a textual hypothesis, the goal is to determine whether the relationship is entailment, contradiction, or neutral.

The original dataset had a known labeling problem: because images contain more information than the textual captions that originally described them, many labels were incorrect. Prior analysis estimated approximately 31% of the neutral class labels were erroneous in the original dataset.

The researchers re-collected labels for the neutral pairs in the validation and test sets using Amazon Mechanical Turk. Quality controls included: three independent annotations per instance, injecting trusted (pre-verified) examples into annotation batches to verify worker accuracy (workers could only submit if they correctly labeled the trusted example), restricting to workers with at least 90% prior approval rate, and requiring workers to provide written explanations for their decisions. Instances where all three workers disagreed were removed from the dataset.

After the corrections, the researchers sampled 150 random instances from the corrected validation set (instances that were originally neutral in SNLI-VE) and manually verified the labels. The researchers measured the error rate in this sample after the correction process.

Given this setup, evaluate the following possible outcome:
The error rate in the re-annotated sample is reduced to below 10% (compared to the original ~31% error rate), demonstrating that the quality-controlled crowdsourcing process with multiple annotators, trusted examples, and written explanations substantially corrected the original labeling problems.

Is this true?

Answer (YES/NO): NO